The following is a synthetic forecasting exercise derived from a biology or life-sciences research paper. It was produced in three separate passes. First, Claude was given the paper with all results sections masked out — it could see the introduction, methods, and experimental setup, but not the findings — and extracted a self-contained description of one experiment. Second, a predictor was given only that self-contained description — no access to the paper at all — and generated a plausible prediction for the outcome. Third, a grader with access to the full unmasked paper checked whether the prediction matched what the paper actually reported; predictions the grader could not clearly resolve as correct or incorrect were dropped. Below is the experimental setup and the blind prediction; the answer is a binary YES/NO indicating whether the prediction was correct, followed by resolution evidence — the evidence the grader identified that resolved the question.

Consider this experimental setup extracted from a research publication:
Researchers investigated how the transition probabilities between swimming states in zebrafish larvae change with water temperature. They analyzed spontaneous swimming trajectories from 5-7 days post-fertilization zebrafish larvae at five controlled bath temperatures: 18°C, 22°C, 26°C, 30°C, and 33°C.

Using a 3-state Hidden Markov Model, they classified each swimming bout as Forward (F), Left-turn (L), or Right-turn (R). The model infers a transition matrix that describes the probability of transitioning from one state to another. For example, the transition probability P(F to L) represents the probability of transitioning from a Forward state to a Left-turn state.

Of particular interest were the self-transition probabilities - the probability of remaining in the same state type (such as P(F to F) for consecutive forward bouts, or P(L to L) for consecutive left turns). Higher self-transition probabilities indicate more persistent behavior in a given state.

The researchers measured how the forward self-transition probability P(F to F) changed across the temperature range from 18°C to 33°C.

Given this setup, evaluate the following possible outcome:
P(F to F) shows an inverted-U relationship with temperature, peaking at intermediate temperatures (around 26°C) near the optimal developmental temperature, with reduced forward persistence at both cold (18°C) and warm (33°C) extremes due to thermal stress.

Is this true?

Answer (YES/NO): NO